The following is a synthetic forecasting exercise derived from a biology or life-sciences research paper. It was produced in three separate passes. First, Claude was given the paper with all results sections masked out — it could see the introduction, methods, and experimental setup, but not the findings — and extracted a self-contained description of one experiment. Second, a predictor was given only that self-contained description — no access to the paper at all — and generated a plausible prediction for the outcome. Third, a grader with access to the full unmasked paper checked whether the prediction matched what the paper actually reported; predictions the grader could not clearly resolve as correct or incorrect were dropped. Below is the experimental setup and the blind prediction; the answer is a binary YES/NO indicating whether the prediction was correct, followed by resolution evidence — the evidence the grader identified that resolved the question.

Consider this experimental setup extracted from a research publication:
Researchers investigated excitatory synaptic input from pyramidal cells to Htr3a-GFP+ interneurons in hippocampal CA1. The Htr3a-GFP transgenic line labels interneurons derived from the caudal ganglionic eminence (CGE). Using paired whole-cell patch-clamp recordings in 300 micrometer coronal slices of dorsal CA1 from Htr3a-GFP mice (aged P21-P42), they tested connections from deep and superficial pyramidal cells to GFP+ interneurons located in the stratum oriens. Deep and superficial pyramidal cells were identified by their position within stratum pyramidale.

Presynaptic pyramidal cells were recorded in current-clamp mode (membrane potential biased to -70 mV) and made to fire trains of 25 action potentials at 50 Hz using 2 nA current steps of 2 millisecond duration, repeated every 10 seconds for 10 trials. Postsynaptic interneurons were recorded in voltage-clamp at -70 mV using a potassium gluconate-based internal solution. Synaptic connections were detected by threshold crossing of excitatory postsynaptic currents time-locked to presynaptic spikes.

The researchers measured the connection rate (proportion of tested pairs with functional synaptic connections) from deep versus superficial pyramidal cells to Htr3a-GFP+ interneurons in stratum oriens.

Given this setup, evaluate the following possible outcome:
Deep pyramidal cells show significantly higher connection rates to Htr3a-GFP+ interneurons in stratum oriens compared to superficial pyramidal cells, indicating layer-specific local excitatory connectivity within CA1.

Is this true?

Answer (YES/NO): NO